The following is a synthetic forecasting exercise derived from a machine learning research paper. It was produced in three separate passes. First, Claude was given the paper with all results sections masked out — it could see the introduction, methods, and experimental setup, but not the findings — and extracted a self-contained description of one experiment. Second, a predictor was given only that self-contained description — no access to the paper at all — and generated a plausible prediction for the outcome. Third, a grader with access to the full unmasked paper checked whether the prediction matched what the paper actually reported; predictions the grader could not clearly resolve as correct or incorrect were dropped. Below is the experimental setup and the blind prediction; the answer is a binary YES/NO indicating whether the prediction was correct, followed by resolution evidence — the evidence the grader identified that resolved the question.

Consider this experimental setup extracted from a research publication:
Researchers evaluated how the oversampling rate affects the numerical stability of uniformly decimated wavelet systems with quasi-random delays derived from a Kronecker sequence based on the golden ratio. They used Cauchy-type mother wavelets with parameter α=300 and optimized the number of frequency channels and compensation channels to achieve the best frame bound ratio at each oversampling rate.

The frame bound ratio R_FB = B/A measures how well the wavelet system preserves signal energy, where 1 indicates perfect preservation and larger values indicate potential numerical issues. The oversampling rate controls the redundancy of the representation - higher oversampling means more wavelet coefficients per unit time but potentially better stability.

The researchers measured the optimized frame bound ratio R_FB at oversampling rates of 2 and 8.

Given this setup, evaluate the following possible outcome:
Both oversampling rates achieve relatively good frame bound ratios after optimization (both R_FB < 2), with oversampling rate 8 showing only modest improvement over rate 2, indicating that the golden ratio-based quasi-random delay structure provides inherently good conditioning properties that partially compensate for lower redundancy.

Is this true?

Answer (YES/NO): NO